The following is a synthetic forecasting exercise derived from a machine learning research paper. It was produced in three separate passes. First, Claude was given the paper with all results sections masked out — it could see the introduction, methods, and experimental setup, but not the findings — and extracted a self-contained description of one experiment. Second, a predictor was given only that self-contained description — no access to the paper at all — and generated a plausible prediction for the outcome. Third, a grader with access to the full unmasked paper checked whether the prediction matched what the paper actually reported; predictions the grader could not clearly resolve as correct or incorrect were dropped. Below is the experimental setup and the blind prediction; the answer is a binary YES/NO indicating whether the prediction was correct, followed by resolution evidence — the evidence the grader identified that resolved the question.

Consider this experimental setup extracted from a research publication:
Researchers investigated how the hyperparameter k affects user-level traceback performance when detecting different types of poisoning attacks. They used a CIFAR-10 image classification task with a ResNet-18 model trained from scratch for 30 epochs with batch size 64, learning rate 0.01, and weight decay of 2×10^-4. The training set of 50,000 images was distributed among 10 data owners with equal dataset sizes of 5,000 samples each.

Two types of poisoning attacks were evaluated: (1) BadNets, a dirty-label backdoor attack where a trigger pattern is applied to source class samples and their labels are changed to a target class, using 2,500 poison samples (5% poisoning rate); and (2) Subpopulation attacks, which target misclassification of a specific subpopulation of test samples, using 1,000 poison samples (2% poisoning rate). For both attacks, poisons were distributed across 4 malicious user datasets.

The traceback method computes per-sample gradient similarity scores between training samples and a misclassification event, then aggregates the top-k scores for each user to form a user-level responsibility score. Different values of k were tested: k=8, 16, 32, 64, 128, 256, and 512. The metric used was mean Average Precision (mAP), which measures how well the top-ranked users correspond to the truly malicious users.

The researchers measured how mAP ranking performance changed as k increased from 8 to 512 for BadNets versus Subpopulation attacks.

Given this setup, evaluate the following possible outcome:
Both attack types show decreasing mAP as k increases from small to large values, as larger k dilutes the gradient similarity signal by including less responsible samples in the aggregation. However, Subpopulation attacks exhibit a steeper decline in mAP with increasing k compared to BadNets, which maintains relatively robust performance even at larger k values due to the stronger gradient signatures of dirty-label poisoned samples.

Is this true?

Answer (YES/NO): NO